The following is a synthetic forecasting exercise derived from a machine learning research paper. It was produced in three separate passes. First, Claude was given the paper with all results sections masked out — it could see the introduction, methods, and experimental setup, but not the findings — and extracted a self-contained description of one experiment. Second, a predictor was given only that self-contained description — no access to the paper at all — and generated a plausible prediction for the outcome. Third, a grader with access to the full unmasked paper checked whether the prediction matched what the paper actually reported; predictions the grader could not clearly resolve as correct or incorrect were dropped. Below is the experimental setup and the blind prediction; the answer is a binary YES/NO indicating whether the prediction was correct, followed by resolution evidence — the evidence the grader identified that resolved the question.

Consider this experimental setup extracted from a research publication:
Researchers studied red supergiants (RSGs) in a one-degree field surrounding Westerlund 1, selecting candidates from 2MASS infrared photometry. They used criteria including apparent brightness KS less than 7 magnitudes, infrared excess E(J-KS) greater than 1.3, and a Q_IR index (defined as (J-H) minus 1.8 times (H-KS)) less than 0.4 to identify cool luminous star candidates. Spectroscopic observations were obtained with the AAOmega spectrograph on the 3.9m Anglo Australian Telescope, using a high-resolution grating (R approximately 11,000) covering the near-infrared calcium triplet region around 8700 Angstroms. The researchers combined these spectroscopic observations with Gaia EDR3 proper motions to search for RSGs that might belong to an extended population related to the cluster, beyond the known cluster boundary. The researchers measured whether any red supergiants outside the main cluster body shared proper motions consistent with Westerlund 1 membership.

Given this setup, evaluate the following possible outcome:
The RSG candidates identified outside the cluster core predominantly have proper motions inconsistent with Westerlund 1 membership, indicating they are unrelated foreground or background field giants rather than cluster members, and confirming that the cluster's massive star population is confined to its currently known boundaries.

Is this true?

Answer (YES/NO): YES